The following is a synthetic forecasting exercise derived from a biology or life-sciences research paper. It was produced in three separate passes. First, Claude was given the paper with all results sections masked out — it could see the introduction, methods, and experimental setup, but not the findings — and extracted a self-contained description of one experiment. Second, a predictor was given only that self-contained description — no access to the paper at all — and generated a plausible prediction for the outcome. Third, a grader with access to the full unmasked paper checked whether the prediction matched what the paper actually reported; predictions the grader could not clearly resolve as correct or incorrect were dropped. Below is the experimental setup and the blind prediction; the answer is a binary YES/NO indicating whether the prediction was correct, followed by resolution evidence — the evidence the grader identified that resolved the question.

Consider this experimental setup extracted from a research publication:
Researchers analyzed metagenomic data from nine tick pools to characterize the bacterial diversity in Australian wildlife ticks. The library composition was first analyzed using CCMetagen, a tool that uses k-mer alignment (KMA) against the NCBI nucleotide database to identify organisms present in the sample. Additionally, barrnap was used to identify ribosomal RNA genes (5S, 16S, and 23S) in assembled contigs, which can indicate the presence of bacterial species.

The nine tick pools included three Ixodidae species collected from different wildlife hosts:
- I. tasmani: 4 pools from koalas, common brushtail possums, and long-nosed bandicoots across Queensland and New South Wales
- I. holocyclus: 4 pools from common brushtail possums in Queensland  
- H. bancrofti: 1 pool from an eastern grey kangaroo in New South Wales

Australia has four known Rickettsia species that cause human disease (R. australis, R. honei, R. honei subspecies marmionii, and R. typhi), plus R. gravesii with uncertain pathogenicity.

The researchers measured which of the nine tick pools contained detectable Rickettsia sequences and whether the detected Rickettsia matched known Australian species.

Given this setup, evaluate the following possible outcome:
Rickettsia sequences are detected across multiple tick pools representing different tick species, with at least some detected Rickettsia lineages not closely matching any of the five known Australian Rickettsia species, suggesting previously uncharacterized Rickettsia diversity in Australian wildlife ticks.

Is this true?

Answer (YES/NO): NO